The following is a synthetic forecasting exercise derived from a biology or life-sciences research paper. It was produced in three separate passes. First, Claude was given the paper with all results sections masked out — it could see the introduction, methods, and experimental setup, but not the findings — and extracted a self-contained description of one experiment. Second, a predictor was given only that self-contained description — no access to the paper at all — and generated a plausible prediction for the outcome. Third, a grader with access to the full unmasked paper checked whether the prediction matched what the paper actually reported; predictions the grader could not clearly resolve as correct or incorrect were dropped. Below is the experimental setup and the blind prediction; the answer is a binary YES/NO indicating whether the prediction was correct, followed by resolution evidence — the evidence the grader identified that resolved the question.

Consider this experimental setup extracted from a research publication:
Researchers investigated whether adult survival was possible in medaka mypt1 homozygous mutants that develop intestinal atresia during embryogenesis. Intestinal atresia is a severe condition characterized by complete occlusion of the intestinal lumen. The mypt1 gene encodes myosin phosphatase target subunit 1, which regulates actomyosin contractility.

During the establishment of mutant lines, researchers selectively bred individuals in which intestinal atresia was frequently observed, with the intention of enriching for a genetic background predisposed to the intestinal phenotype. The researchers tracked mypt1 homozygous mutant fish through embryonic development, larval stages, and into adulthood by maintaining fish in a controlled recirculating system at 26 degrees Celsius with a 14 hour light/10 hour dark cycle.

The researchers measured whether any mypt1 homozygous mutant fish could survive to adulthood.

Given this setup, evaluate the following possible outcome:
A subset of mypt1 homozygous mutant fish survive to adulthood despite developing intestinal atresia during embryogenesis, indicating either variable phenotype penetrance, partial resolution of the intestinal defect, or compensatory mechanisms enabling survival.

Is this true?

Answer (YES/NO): YES